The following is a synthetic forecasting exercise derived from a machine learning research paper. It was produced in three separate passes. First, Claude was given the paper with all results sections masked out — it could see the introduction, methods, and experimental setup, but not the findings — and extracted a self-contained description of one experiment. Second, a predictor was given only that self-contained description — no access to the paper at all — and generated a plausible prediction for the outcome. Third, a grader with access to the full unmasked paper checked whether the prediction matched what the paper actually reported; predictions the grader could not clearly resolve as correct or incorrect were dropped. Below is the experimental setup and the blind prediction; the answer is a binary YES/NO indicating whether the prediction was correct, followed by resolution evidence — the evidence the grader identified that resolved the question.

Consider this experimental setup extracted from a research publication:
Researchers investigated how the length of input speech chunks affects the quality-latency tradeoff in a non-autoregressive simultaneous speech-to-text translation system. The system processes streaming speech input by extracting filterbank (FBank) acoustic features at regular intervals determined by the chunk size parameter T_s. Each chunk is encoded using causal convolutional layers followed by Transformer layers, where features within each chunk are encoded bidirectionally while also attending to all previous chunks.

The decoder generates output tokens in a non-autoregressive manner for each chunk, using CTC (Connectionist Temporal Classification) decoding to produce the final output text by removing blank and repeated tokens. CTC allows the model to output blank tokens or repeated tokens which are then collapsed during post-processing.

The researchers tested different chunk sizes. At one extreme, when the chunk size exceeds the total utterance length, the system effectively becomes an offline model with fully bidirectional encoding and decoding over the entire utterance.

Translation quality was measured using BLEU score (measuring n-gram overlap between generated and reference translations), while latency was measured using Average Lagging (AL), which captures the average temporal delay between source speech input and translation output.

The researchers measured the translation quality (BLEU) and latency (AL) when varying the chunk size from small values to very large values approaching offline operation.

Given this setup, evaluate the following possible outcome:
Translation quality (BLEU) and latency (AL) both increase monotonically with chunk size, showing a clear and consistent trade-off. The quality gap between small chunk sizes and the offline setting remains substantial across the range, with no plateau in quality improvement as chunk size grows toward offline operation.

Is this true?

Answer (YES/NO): NO